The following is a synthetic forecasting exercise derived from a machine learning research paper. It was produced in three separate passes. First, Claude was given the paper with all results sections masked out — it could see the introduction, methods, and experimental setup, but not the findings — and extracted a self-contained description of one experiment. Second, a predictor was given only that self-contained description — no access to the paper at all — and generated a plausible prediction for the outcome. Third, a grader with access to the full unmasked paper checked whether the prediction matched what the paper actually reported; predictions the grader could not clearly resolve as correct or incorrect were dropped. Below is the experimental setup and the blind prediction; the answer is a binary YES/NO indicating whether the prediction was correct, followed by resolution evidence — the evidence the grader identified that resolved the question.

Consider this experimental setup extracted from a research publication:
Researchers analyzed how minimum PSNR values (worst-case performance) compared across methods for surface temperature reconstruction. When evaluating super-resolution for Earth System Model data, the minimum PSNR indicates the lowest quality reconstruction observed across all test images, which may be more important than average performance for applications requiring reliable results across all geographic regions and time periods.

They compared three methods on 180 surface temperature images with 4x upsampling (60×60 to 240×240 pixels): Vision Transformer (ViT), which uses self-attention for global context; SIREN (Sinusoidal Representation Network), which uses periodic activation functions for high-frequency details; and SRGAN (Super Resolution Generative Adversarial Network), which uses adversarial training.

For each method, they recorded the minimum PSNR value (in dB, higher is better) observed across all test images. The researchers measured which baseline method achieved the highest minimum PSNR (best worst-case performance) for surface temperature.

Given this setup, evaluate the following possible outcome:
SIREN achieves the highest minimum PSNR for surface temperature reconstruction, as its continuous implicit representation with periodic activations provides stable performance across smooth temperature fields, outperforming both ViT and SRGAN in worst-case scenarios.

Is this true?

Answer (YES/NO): NO